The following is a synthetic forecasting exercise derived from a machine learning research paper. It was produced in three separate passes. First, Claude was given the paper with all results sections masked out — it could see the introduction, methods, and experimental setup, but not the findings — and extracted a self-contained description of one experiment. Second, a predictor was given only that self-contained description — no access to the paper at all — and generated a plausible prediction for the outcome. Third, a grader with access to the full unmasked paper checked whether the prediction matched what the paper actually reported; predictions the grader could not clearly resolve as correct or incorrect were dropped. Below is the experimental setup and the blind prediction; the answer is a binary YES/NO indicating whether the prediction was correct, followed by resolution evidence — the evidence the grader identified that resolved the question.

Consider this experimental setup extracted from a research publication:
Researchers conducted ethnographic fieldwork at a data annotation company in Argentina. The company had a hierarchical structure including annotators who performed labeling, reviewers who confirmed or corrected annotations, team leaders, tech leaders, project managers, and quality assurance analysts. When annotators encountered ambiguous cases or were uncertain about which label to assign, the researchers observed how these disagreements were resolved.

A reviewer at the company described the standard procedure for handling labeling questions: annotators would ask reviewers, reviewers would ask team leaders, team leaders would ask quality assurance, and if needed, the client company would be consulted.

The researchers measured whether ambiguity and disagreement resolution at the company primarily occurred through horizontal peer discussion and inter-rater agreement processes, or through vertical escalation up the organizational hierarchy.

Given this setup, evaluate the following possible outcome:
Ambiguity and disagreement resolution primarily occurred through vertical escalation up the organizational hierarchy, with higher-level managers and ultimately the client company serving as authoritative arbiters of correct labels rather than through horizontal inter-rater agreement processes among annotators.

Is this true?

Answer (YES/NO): YES